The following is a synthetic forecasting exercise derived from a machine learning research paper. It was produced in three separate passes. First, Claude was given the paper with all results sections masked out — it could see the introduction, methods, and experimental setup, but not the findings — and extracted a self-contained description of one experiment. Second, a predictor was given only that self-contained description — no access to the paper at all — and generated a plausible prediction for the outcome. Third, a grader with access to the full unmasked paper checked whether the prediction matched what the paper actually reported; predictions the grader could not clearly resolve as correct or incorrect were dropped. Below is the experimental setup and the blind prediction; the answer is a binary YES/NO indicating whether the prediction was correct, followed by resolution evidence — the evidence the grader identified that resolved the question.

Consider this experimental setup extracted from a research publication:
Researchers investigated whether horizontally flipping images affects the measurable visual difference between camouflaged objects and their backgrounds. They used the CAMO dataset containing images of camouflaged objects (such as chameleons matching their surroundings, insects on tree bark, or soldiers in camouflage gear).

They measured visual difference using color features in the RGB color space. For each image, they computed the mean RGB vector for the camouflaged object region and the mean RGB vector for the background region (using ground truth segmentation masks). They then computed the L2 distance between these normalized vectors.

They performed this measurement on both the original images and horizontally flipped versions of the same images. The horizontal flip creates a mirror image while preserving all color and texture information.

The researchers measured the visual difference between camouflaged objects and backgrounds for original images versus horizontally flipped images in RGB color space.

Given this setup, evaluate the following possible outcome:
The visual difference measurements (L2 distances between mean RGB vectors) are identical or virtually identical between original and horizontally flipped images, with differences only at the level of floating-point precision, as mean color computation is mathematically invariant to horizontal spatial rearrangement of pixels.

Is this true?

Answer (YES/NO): YES